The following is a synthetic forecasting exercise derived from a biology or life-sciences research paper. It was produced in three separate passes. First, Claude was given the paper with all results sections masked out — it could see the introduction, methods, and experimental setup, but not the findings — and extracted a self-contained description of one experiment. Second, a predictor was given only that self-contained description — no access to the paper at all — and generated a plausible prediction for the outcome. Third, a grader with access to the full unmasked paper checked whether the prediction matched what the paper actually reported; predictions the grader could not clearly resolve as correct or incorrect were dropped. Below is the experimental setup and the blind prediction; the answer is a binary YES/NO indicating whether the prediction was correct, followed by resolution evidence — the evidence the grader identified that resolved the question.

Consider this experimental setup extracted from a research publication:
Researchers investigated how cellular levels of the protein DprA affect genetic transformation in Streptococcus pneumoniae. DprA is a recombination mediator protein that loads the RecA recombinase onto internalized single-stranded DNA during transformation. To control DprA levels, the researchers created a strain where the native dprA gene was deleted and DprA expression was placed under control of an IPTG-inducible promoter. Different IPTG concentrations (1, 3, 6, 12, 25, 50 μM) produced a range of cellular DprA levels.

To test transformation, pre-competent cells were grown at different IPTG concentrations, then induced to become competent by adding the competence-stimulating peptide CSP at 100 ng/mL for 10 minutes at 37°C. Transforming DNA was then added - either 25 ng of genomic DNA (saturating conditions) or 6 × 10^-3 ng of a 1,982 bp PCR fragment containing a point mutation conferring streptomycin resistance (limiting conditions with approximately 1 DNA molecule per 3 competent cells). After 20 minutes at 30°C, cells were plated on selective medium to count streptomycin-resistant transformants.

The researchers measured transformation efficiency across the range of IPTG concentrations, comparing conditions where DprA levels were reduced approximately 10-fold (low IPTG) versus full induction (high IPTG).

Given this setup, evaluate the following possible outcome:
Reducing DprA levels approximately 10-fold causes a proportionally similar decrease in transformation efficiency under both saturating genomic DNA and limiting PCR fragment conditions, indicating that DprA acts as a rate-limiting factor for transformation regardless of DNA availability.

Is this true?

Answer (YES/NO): NO